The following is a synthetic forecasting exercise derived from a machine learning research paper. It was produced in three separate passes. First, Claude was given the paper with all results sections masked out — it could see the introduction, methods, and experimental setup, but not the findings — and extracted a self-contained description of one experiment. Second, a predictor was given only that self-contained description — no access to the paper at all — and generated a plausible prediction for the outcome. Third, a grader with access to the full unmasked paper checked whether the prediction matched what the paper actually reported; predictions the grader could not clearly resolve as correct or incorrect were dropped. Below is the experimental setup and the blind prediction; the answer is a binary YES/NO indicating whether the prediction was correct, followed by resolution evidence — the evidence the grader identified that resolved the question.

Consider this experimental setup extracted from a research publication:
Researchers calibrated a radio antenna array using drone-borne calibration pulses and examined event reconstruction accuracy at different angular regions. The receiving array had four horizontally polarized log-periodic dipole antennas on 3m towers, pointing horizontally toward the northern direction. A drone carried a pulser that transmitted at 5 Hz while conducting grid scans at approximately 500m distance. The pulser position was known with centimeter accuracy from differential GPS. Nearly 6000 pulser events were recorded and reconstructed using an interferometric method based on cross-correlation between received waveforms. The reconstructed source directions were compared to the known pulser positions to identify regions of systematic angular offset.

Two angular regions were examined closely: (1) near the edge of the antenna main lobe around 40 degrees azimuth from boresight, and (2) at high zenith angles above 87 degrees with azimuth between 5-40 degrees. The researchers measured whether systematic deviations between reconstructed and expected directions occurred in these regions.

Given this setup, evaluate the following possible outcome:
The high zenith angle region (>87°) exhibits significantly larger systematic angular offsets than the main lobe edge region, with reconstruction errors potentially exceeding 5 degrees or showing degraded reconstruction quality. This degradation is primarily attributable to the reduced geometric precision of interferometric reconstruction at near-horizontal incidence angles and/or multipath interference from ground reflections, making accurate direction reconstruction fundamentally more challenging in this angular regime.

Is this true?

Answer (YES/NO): NO